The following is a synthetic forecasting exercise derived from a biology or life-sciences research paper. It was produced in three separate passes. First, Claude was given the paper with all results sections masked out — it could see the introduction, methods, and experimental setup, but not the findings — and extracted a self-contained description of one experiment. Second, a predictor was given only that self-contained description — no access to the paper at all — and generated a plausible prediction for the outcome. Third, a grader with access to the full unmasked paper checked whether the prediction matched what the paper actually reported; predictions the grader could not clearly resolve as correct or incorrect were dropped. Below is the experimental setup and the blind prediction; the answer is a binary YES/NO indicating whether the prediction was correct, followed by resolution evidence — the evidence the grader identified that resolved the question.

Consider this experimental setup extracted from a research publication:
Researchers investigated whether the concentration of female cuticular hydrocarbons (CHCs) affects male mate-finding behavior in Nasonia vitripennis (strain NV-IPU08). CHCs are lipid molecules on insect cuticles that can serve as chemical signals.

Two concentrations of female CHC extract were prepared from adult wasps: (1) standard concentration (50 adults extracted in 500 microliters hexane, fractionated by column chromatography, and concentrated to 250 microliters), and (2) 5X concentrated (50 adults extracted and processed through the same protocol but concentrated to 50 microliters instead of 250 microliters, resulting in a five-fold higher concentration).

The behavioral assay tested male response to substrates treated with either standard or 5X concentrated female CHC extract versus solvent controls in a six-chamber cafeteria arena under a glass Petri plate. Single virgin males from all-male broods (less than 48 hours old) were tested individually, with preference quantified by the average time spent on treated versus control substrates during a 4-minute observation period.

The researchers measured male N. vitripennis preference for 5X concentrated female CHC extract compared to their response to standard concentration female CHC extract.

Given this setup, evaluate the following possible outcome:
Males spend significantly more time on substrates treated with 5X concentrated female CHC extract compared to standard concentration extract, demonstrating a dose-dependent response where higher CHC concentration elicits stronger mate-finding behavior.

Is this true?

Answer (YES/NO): YES